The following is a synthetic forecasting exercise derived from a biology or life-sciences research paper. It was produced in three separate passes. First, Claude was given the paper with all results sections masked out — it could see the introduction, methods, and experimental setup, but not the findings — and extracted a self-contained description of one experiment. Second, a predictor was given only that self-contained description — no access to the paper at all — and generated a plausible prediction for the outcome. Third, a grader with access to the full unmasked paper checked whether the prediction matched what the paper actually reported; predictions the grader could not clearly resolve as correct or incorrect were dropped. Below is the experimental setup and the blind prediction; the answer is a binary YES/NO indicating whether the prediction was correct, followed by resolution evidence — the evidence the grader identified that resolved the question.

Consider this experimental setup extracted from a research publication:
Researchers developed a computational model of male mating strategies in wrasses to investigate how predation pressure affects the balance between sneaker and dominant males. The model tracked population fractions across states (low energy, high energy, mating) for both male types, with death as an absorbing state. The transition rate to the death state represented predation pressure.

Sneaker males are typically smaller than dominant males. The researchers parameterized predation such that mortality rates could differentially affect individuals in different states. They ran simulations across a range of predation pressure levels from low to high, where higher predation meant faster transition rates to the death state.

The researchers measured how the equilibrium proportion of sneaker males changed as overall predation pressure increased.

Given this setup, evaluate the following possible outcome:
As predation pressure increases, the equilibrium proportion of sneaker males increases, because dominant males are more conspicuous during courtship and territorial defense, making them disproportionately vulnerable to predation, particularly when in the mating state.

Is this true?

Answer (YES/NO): NO